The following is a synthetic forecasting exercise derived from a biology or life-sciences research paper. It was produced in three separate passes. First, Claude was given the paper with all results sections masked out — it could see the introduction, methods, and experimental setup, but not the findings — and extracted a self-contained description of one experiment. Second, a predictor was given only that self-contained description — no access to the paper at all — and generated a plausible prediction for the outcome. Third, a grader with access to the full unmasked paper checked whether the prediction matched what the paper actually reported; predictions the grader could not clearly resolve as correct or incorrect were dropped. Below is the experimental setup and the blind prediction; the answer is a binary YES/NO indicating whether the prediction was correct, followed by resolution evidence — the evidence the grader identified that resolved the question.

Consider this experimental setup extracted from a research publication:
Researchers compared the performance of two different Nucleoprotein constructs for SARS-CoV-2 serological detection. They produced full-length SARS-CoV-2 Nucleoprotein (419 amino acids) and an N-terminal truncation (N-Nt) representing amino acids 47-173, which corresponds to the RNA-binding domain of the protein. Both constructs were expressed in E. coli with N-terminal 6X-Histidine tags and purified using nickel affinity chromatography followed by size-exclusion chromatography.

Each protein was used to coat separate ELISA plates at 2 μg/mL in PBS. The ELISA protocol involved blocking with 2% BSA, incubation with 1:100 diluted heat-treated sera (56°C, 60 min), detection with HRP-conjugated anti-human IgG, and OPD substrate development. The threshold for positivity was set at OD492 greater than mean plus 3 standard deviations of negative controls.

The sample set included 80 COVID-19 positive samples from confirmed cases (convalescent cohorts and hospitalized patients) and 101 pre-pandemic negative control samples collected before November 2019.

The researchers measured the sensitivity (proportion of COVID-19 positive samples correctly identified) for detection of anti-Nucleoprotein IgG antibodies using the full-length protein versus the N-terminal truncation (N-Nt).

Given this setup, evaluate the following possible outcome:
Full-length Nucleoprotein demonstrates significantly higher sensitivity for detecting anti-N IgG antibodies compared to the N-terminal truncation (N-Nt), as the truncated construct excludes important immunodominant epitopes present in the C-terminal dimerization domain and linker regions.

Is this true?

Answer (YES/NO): NO